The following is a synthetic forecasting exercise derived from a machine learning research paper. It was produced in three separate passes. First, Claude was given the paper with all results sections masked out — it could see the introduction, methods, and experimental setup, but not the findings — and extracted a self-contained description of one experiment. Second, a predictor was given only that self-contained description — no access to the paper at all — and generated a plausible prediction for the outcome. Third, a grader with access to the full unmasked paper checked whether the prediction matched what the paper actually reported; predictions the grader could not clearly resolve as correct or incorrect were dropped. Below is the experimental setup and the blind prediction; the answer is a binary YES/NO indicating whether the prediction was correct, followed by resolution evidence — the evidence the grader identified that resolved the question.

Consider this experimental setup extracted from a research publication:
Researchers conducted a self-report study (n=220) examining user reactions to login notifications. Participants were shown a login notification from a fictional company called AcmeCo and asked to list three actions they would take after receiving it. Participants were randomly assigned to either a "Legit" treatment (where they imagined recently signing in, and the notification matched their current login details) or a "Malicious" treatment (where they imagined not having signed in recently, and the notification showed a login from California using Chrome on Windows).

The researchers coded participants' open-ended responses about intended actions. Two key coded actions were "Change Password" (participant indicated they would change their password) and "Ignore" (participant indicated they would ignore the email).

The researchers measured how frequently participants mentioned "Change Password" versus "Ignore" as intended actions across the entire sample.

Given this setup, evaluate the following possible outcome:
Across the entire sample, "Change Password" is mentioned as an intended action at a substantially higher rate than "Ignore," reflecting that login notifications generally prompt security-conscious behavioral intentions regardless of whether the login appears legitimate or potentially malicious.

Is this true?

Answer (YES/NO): YES